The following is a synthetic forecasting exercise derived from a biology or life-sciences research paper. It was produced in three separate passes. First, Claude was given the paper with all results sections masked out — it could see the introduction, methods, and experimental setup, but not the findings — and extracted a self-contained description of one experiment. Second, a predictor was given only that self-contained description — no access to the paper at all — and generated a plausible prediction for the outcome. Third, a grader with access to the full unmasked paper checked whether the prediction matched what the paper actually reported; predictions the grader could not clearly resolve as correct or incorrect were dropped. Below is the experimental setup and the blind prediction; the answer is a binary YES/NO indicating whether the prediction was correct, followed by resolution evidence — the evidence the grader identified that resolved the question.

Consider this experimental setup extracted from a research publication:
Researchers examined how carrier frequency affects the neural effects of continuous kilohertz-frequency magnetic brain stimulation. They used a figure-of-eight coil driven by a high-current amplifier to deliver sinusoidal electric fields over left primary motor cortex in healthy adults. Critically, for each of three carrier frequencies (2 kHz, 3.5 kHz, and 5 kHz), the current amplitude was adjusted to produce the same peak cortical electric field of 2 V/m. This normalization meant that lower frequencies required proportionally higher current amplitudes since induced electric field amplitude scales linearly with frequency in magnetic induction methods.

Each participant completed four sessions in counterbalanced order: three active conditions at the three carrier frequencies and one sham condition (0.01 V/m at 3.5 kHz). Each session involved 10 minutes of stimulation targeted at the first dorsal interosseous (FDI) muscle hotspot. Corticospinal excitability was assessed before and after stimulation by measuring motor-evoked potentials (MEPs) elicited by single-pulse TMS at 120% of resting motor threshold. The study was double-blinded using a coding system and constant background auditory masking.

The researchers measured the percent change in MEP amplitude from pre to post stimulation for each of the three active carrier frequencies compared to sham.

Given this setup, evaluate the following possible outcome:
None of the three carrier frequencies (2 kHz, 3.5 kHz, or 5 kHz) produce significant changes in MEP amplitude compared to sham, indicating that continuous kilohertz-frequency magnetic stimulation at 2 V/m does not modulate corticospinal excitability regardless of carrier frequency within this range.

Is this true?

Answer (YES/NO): NO